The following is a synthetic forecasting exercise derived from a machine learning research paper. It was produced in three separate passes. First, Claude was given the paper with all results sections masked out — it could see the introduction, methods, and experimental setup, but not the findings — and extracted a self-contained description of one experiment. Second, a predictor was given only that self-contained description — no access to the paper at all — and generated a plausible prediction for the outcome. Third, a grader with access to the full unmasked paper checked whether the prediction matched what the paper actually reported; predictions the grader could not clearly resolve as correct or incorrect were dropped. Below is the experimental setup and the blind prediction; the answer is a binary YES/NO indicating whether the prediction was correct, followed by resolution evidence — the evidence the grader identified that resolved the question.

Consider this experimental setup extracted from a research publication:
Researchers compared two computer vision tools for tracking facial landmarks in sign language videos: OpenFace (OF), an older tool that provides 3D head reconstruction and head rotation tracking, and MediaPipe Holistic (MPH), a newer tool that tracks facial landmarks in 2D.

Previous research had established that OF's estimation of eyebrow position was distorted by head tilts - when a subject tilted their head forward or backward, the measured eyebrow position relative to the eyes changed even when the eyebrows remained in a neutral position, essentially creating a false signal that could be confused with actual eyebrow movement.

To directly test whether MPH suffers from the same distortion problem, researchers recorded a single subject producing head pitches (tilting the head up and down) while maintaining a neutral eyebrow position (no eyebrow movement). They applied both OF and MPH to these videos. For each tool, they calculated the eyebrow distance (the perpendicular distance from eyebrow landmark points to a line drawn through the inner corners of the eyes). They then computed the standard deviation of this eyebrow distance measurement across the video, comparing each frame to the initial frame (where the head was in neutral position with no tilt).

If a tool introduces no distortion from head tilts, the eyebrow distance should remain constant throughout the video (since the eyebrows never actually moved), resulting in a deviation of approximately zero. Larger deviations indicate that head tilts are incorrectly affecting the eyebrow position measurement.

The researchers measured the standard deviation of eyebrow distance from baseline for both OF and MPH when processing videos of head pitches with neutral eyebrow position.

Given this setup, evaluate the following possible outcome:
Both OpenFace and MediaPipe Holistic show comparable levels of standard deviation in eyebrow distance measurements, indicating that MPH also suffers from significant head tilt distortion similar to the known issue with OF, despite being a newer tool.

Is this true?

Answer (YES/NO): NO